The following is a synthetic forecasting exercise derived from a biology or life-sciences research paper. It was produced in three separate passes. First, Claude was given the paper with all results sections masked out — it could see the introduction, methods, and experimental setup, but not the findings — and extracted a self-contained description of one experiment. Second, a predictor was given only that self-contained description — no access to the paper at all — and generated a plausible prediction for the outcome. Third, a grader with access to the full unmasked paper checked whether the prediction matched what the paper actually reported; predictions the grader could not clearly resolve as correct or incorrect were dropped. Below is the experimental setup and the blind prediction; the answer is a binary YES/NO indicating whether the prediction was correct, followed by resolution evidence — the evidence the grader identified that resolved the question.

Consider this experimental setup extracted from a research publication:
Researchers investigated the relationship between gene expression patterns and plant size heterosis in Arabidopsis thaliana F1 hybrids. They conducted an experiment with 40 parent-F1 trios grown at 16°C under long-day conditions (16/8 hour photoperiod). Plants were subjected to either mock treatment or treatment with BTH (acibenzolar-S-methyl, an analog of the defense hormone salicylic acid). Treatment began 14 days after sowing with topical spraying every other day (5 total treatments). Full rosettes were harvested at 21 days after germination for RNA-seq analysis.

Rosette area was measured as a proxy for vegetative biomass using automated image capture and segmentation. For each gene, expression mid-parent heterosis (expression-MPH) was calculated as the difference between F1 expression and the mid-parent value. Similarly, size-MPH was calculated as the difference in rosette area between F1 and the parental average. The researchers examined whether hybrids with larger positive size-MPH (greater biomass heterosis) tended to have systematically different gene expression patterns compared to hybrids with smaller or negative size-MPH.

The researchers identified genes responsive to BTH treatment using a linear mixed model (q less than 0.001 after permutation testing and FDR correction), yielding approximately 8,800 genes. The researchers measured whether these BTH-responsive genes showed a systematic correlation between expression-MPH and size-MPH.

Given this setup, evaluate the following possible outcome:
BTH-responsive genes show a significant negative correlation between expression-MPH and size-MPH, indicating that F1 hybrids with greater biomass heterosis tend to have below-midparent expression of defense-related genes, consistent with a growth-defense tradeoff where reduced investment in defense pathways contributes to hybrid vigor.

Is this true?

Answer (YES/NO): NO